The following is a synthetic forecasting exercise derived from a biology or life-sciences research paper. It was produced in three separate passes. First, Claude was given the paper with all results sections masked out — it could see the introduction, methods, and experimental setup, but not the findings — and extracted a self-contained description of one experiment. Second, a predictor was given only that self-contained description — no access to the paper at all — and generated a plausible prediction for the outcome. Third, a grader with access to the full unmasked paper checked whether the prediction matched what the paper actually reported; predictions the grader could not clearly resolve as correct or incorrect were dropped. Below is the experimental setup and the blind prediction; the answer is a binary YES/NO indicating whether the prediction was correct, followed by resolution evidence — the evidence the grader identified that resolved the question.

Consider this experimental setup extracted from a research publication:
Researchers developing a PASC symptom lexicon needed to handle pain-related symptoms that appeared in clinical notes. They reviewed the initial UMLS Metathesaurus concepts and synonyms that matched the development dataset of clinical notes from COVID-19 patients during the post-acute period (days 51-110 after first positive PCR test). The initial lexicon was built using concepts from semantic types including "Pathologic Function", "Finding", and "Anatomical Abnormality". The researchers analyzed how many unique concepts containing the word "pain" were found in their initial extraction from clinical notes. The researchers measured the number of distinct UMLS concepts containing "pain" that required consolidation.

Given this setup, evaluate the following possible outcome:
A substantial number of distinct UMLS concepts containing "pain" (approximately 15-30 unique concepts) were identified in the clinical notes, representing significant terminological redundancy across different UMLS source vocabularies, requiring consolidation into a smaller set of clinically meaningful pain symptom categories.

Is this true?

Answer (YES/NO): NO